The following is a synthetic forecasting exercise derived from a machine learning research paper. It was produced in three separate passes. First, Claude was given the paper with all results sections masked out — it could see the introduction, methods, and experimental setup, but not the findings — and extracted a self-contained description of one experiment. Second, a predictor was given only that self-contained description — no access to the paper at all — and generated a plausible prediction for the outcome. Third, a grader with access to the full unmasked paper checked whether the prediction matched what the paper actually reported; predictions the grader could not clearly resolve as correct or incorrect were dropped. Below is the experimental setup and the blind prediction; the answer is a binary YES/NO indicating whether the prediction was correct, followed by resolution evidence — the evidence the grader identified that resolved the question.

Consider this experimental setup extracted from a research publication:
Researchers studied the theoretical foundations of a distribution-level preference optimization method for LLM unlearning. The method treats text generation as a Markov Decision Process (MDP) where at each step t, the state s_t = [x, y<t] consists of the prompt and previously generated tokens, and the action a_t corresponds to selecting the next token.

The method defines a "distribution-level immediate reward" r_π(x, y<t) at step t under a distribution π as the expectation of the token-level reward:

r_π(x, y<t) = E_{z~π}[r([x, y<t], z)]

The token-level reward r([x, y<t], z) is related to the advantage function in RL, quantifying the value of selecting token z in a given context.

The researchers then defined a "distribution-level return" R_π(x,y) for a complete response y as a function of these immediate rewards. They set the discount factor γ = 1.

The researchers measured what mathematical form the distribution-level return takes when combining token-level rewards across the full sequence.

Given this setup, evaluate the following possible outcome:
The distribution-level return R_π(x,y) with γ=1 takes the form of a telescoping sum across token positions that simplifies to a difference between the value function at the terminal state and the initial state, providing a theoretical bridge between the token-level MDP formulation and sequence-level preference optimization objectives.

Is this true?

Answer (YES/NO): NO